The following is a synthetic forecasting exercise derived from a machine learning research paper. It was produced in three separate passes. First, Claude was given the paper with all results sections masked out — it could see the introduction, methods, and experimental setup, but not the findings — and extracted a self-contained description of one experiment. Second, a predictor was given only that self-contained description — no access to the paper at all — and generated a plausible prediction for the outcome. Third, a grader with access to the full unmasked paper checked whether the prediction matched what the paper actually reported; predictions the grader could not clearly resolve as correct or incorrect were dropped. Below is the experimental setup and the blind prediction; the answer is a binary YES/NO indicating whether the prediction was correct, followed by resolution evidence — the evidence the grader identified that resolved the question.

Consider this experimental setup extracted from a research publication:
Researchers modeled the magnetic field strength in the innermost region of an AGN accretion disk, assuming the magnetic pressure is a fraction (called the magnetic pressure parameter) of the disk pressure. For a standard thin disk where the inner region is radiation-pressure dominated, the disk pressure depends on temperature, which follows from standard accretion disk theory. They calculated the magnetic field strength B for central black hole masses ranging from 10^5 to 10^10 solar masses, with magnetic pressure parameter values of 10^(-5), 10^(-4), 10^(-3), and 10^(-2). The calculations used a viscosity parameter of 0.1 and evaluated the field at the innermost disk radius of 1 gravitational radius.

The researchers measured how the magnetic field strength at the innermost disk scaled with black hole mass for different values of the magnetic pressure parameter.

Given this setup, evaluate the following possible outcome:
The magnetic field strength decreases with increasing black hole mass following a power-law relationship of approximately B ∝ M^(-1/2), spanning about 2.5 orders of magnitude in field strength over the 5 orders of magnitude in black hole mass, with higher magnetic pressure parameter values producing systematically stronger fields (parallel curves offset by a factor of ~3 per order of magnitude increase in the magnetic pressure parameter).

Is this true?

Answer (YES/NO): YES